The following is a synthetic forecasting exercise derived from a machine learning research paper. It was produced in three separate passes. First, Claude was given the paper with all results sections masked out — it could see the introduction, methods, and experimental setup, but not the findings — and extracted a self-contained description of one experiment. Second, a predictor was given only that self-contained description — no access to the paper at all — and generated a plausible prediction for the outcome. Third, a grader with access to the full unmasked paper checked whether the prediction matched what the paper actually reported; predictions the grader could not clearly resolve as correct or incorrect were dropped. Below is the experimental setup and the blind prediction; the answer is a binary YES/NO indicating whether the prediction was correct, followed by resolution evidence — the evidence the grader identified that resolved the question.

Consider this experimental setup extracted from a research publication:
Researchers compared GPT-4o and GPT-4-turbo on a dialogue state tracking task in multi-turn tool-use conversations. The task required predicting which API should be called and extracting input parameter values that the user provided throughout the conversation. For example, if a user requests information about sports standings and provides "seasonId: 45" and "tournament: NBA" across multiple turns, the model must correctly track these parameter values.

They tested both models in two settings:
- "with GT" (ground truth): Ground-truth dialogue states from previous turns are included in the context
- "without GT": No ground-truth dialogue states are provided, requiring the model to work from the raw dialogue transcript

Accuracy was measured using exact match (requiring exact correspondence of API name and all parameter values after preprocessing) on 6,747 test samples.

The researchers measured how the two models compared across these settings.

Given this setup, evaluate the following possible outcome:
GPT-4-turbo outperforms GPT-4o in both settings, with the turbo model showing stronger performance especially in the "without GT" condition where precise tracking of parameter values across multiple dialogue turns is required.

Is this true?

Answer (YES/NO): NO